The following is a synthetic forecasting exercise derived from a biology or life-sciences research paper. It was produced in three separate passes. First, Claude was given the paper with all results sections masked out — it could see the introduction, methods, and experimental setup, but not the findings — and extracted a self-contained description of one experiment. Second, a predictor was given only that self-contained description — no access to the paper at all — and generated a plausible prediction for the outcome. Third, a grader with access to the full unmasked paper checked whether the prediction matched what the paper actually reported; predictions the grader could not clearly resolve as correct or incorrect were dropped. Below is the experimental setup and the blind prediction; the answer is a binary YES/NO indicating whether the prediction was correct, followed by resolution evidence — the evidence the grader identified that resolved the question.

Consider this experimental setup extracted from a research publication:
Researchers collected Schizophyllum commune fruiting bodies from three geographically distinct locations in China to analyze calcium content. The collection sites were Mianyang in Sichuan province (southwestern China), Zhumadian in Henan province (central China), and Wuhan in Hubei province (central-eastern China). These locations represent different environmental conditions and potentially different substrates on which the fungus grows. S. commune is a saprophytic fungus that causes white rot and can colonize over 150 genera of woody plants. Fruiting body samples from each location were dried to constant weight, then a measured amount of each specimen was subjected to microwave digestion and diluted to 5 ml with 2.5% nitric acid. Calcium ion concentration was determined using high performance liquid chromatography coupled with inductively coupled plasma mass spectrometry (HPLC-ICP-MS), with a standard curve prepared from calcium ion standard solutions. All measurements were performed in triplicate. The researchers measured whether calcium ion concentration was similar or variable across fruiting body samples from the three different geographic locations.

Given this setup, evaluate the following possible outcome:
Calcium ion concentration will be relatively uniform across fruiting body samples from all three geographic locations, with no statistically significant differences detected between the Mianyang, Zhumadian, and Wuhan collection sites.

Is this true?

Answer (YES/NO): NO